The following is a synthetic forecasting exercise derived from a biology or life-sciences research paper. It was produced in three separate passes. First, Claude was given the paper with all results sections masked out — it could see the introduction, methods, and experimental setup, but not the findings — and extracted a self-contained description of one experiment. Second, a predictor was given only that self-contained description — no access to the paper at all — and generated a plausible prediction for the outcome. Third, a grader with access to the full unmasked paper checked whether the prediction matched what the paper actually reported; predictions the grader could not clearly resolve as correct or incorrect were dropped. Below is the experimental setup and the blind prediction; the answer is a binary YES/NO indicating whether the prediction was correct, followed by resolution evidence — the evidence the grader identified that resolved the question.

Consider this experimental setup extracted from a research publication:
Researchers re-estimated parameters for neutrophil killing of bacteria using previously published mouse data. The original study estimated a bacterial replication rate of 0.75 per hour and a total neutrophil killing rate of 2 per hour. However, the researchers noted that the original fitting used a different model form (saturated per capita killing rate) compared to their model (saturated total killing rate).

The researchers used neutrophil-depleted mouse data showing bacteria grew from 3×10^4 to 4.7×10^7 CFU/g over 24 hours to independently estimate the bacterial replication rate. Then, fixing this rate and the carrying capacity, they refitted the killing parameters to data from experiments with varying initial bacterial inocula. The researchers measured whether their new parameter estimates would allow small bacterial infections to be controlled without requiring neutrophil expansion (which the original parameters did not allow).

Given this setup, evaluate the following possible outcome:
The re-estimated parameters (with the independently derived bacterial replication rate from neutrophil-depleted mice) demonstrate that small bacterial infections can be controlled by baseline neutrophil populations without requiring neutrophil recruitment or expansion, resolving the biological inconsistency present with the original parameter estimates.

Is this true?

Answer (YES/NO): YES